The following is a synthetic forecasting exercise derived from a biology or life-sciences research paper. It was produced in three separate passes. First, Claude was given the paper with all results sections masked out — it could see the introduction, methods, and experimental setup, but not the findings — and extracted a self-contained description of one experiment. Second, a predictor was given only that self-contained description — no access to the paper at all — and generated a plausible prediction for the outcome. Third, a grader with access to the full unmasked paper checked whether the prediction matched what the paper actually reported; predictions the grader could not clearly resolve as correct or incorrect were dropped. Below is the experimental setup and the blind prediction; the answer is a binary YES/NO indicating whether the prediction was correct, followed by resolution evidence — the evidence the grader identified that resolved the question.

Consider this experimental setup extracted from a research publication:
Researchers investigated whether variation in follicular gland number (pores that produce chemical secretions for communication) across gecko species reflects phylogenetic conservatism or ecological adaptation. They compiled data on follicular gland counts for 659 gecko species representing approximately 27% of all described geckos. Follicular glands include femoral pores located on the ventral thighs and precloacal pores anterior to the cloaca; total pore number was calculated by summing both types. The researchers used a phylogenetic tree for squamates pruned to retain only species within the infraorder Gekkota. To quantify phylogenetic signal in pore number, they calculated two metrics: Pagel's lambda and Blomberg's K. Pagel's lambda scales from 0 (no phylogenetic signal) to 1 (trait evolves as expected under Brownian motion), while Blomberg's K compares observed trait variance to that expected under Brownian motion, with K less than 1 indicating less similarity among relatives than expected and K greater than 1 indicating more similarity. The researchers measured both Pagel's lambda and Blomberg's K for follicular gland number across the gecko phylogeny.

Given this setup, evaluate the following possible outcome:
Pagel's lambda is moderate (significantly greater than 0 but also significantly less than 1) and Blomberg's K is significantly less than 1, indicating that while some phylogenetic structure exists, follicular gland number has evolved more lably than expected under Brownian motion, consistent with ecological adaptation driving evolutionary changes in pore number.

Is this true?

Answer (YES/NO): NO